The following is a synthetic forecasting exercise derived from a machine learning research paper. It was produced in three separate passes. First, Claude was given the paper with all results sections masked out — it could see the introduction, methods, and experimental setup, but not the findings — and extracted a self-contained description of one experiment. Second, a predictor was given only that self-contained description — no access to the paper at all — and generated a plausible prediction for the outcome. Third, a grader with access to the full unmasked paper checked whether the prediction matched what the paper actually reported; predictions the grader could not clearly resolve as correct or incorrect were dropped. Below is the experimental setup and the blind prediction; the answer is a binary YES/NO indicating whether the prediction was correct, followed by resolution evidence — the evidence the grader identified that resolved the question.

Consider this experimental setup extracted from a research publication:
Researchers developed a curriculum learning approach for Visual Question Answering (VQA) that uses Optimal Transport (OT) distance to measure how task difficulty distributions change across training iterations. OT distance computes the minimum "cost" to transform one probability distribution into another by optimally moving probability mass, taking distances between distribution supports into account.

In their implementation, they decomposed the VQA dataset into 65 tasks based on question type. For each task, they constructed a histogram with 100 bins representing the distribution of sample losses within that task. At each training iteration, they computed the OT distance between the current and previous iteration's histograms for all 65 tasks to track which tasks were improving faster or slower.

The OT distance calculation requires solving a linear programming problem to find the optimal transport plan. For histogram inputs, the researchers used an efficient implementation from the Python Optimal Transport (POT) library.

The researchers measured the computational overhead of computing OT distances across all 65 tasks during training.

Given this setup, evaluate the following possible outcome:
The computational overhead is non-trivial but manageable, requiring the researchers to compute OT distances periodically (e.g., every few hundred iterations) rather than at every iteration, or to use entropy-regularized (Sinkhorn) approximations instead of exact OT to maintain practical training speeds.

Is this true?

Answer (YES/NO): NO